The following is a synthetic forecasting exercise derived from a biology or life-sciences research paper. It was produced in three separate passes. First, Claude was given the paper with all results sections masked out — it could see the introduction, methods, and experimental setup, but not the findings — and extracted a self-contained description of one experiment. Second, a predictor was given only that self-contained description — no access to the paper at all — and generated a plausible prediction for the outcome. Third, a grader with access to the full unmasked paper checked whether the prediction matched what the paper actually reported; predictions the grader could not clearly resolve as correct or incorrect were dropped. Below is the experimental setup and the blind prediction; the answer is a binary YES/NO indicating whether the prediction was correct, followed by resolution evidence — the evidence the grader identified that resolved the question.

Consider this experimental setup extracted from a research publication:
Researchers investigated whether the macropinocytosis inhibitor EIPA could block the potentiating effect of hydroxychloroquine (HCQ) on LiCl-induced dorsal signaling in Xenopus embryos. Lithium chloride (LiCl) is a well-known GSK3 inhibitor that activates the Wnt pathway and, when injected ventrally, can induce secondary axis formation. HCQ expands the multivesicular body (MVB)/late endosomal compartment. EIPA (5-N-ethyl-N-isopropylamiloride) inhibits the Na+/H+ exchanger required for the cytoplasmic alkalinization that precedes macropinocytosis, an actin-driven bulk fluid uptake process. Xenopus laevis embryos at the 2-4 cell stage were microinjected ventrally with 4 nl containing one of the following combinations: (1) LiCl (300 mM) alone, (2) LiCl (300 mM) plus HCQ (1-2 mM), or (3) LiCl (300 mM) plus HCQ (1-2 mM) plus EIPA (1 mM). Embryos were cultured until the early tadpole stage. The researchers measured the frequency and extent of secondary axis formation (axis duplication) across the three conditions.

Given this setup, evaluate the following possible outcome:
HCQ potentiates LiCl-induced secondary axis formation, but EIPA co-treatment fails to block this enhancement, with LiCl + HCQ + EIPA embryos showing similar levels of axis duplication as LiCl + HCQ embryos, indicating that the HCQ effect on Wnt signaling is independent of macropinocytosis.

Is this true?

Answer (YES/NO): NO